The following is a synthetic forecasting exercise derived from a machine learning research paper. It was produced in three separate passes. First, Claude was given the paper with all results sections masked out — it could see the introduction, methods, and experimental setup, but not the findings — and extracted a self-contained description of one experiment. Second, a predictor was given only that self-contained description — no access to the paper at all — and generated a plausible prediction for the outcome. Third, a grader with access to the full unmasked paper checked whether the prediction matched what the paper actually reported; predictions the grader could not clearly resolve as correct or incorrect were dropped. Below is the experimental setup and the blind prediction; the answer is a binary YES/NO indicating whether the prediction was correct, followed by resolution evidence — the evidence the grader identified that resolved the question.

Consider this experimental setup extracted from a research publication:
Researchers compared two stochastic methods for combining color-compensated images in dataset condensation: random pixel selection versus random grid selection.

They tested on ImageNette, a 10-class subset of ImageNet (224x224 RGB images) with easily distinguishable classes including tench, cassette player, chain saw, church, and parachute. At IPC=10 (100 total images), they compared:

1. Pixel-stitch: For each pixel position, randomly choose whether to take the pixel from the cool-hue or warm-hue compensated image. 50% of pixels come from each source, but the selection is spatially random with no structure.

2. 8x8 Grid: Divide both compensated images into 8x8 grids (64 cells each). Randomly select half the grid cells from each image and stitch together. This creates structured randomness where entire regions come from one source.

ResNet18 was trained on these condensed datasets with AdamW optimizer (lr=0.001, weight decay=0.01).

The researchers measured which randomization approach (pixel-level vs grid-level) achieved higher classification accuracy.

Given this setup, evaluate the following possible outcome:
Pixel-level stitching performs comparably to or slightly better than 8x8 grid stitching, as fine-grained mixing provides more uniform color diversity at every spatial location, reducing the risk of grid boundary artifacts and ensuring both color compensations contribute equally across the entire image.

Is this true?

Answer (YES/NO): YES